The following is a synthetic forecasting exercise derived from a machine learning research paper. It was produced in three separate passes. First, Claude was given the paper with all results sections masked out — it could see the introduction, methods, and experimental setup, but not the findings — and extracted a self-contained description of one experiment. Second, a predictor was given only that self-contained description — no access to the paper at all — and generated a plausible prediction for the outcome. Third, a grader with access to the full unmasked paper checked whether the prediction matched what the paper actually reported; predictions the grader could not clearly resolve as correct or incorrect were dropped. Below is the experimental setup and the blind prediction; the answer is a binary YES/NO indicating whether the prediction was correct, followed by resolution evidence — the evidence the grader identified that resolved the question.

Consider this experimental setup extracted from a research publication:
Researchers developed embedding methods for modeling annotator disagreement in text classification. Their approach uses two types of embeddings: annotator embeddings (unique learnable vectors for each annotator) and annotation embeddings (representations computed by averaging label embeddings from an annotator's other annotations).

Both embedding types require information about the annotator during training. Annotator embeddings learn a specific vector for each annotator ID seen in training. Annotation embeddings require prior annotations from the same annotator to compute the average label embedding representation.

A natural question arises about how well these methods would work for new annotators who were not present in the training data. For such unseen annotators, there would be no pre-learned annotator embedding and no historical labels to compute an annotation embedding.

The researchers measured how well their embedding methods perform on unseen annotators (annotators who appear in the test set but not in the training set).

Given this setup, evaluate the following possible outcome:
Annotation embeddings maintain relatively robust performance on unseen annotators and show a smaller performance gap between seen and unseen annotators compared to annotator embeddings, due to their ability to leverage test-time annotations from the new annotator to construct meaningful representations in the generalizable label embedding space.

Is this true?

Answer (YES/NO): NO